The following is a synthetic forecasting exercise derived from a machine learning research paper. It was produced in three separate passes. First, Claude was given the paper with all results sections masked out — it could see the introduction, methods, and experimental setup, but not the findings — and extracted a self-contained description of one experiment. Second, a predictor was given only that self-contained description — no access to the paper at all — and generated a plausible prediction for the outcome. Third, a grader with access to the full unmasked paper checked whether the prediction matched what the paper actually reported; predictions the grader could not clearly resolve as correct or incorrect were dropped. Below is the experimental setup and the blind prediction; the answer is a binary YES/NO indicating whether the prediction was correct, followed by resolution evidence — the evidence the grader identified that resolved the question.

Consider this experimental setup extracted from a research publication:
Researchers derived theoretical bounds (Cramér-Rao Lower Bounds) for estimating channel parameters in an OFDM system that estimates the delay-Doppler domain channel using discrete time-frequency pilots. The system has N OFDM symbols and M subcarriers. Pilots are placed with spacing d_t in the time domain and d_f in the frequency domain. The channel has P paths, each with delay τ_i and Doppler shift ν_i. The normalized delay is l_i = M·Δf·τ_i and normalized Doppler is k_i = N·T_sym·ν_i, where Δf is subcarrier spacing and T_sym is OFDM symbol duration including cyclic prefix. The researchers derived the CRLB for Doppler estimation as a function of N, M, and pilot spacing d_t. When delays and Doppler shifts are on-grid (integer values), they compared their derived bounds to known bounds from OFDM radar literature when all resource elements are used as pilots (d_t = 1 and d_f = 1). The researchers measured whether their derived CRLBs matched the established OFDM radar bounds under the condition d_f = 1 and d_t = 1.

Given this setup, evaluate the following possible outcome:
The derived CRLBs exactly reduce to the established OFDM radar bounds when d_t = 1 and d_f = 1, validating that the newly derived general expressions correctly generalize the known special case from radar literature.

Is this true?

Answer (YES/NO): YES